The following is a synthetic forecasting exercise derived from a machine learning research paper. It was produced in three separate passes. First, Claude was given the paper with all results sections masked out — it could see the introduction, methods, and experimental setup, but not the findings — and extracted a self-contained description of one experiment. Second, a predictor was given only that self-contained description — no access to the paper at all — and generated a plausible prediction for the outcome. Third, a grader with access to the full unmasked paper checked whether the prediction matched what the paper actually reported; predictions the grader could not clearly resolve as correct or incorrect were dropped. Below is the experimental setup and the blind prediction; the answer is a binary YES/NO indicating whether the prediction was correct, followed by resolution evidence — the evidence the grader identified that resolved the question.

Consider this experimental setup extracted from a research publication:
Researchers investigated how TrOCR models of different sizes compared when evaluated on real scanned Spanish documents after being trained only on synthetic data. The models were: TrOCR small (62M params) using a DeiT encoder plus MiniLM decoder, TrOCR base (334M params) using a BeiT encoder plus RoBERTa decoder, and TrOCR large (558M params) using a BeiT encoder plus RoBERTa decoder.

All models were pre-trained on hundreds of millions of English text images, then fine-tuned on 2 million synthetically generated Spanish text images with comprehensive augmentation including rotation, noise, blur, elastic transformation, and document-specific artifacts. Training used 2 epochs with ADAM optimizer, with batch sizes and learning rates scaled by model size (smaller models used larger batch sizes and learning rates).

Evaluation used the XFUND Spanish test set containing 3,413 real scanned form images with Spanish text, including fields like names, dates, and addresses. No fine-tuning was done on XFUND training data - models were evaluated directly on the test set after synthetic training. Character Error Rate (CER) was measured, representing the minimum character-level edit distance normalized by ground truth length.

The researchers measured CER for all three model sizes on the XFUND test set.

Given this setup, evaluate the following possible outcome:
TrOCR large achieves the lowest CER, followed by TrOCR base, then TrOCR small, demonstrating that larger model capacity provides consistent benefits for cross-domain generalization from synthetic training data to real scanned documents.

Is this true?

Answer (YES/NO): YES